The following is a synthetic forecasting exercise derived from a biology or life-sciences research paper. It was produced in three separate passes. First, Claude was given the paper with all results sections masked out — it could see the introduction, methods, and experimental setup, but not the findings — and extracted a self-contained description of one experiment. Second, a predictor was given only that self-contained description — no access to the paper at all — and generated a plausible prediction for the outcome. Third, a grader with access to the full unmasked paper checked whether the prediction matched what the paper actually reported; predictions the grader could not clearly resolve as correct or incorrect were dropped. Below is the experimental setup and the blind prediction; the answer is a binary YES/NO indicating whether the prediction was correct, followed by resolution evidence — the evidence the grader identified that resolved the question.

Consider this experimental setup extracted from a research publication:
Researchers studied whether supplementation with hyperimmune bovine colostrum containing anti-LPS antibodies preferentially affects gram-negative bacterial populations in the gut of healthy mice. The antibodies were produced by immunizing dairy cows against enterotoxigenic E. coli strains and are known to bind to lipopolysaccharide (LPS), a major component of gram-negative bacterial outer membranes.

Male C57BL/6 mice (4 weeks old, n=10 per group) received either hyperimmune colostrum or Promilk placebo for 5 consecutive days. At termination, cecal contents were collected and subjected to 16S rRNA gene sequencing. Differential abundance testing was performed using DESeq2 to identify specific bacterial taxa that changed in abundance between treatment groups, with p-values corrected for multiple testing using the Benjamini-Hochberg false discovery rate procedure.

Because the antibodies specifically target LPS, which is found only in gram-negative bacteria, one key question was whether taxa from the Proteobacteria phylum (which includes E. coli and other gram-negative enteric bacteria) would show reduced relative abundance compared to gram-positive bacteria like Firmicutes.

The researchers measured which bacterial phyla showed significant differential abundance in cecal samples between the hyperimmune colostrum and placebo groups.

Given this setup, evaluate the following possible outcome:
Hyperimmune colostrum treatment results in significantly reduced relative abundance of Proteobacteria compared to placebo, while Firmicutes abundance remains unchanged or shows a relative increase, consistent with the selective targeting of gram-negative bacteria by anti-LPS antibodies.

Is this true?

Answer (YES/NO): NO